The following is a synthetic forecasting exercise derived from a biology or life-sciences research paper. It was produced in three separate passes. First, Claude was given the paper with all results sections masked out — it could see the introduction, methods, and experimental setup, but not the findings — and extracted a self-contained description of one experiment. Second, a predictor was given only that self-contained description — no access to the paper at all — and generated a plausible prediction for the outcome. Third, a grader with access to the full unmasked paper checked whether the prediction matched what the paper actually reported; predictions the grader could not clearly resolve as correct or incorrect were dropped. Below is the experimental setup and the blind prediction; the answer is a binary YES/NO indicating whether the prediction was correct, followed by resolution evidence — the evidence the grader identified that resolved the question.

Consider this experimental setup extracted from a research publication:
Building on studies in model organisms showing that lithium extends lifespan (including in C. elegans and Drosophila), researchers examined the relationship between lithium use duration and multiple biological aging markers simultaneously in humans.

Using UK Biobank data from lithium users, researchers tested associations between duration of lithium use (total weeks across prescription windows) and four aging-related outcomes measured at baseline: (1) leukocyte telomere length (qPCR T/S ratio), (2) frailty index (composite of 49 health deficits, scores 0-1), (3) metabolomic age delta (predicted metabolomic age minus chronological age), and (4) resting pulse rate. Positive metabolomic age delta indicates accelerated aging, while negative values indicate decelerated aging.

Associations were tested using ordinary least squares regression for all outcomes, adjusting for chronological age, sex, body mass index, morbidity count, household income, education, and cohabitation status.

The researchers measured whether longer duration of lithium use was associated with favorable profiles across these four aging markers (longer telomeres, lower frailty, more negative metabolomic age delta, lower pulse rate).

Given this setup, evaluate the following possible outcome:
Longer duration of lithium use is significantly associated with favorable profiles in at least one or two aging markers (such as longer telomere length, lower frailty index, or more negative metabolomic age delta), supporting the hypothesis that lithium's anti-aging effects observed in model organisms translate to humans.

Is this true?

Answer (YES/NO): NO